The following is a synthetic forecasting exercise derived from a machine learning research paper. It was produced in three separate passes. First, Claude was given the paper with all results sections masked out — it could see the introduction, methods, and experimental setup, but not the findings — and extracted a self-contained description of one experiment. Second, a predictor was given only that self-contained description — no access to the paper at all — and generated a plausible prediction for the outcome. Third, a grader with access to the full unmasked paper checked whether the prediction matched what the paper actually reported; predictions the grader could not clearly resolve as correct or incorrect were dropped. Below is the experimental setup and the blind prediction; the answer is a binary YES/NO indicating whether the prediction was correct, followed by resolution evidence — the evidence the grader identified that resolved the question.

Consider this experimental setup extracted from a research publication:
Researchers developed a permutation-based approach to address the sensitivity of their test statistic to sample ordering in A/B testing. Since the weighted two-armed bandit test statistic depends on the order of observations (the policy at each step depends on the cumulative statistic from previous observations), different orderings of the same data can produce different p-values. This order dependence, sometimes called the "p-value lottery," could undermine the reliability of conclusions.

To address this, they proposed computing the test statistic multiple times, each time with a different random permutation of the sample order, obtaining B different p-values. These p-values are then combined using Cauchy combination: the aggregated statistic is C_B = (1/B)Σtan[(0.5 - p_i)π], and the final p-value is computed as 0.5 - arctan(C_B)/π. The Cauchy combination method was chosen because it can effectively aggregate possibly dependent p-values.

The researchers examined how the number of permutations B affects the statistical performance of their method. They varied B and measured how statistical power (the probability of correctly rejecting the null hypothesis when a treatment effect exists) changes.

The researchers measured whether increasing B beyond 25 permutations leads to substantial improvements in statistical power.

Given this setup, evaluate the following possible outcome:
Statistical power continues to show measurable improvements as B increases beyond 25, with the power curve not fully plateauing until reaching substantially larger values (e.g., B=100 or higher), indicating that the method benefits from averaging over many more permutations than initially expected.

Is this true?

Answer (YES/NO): NO